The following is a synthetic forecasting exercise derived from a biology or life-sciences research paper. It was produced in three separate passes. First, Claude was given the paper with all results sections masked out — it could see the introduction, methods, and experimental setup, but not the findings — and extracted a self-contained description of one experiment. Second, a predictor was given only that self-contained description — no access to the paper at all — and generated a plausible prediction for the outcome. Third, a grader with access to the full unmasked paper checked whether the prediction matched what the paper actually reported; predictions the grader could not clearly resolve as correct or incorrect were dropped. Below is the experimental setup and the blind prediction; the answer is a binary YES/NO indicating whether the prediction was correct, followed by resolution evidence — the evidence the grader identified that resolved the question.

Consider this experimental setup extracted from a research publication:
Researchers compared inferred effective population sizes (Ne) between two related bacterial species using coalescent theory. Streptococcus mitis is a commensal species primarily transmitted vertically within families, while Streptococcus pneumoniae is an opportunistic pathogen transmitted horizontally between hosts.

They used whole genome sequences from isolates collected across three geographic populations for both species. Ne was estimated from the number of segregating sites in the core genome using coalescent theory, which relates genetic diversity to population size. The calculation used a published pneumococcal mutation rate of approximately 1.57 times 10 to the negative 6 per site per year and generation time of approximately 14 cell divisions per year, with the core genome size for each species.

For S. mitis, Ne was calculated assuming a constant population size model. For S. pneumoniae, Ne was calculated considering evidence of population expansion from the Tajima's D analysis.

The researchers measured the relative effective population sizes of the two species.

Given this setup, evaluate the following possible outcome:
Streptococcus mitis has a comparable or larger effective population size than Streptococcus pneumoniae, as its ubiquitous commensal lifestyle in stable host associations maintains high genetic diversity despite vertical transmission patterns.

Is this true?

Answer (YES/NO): YES